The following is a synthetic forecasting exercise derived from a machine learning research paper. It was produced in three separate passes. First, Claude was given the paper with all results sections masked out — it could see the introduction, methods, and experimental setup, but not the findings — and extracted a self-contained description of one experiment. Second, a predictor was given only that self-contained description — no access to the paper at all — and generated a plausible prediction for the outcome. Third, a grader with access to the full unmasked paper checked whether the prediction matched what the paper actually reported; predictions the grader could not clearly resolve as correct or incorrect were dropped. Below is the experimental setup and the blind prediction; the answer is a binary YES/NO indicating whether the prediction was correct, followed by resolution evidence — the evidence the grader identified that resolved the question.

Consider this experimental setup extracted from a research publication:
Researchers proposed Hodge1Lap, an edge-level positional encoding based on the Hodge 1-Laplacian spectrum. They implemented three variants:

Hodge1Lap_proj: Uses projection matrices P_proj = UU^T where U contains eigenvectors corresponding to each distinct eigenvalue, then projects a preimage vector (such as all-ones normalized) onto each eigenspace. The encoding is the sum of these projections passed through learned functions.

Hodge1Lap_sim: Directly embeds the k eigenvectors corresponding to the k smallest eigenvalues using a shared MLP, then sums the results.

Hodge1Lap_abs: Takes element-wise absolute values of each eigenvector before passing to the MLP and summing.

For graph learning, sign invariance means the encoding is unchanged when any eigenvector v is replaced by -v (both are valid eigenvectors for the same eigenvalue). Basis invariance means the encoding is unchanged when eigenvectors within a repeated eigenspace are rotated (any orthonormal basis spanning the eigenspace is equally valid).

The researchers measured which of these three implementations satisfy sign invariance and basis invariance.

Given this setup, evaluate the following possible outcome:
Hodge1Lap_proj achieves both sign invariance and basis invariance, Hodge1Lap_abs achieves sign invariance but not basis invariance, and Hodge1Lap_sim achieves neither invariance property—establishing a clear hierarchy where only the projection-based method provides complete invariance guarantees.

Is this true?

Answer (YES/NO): YES